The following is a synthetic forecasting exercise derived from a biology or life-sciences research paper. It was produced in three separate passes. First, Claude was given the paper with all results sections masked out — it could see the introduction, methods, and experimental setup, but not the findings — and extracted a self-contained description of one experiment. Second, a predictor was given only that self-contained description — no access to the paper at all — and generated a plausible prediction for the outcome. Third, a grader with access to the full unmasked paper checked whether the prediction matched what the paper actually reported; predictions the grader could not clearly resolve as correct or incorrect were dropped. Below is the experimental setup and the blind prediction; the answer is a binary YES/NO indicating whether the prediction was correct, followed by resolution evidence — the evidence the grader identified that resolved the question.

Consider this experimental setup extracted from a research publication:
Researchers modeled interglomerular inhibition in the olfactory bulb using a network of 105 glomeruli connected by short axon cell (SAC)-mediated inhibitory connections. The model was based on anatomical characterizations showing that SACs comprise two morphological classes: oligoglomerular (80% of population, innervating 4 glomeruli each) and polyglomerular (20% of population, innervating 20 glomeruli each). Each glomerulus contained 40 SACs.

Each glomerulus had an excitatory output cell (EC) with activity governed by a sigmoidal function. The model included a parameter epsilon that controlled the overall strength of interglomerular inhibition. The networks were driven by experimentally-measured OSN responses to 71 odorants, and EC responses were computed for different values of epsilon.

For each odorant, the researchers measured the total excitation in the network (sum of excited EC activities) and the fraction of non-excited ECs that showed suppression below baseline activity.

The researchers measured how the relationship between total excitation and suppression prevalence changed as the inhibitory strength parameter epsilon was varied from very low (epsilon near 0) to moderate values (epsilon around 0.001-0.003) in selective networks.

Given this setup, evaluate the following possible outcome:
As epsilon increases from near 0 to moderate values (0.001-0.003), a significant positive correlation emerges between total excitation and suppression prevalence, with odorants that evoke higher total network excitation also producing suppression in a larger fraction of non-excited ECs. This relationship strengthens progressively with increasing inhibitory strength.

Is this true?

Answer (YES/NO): YES